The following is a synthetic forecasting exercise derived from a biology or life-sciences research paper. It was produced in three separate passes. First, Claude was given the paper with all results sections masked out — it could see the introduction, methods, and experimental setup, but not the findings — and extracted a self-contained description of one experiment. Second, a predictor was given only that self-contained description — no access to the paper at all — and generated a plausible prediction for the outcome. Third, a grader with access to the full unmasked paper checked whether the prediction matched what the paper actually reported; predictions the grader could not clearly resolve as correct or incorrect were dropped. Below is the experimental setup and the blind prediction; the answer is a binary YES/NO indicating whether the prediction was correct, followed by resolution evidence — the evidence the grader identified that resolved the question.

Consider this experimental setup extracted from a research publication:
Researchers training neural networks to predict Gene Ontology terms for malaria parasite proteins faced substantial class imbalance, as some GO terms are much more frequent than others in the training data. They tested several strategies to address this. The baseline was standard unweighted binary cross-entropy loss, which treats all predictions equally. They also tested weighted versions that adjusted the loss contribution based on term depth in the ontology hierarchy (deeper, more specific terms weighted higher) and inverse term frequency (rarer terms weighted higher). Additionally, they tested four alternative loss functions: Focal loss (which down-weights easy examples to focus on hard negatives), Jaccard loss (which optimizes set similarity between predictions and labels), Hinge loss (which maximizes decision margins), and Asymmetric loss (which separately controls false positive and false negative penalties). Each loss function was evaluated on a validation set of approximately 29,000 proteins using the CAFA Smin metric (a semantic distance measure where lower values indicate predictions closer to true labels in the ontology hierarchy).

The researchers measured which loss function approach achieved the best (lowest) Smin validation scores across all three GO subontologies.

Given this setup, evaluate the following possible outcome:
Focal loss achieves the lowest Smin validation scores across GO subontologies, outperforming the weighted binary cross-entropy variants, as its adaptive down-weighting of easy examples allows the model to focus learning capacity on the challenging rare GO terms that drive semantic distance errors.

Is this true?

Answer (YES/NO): NO